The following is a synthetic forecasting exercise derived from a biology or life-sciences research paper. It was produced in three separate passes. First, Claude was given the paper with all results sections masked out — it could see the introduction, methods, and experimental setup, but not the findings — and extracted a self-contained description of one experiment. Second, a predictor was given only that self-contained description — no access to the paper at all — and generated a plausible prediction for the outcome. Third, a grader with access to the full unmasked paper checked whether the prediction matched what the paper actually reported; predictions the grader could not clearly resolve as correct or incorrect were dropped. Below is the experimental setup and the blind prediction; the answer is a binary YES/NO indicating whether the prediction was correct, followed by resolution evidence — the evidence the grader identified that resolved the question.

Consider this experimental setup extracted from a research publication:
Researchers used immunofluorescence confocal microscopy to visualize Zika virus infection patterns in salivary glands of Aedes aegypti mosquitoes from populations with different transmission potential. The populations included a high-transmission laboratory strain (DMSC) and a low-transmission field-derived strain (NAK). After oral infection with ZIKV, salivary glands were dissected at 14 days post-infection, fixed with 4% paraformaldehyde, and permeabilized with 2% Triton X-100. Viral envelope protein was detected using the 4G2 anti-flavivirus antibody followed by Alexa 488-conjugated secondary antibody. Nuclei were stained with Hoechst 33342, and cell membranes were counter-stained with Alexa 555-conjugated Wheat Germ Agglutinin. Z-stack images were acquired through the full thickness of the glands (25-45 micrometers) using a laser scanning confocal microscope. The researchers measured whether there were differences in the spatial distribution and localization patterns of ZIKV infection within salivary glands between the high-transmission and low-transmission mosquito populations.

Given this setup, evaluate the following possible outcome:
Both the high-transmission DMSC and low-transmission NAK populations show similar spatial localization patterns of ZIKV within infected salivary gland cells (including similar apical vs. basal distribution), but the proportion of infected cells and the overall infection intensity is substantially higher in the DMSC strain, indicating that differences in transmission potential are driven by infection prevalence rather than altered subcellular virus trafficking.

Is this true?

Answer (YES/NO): NO